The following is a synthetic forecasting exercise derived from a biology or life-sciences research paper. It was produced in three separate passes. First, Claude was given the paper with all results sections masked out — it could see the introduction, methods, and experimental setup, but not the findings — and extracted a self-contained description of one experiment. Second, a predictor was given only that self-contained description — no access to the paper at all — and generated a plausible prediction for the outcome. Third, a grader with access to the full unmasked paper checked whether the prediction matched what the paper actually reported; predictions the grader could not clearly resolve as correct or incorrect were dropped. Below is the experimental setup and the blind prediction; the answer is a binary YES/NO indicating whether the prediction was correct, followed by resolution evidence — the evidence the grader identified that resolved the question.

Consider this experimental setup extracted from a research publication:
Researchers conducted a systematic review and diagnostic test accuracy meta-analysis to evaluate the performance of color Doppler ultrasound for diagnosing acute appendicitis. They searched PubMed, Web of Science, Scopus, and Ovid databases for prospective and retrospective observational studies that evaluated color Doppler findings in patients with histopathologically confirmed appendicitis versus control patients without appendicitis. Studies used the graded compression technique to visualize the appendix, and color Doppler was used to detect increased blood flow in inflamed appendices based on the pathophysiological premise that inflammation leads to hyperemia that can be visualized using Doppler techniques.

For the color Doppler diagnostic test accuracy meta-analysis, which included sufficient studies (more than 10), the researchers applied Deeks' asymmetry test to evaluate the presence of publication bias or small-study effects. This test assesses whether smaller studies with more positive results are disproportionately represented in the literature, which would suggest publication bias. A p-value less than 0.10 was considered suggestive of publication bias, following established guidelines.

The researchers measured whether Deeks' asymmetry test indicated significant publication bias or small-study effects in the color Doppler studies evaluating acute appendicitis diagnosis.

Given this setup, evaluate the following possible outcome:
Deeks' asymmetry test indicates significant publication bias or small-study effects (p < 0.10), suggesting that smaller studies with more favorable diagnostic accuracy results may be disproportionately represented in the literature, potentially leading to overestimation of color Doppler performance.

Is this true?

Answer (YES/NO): YES